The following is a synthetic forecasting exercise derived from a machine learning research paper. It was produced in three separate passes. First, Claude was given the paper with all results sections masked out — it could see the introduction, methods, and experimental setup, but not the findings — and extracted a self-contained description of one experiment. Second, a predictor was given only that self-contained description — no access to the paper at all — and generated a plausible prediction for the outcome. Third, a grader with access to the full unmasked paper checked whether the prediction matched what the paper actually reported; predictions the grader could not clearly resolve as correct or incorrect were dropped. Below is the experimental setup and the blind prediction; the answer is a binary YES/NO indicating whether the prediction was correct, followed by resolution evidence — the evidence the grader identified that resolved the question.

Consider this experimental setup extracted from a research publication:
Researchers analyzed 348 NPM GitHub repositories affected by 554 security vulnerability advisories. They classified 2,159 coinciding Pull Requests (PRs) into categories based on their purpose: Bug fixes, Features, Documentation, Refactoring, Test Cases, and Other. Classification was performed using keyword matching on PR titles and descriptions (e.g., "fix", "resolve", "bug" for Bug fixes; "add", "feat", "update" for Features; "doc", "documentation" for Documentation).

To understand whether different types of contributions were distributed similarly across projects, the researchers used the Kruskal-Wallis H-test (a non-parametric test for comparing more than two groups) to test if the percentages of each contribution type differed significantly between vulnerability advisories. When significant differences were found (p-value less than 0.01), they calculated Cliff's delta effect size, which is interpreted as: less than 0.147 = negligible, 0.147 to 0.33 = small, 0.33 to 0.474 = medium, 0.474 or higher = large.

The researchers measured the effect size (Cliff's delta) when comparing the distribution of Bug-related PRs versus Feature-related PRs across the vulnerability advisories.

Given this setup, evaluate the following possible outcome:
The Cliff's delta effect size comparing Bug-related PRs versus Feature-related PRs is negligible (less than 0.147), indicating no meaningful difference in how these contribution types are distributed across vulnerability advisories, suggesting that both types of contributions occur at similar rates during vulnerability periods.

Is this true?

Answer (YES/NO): YES